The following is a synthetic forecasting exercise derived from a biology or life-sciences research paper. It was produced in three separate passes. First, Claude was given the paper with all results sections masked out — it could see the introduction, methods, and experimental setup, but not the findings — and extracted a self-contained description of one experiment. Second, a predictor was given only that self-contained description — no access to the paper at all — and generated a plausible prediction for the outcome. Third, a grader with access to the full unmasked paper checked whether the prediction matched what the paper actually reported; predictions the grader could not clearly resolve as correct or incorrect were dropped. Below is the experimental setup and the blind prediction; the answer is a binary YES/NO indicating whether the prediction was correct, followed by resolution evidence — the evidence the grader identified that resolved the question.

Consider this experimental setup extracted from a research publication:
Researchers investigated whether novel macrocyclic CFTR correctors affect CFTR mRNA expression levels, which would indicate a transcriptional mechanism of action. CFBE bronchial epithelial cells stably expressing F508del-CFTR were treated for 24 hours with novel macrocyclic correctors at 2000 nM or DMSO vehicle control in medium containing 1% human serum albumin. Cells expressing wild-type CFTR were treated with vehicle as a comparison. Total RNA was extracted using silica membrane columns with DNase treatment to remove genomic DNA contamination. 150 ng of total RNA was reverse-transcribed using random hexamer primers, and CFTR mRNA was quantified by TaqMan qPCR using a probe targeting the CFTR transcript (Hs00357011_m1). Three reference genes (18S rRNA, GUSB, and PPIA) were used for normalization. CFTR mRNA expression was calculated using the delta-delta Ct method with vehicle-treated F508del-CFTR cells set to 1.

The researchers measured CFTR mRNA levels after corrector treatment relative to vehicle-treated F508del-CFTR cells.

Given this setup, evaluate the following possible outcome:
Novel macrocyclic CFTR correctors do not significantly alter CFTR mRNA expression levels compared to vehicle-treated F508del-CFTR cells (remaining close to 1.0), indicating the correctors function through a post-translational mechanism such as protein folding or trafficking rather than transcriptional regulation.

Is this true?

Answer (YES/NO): YES